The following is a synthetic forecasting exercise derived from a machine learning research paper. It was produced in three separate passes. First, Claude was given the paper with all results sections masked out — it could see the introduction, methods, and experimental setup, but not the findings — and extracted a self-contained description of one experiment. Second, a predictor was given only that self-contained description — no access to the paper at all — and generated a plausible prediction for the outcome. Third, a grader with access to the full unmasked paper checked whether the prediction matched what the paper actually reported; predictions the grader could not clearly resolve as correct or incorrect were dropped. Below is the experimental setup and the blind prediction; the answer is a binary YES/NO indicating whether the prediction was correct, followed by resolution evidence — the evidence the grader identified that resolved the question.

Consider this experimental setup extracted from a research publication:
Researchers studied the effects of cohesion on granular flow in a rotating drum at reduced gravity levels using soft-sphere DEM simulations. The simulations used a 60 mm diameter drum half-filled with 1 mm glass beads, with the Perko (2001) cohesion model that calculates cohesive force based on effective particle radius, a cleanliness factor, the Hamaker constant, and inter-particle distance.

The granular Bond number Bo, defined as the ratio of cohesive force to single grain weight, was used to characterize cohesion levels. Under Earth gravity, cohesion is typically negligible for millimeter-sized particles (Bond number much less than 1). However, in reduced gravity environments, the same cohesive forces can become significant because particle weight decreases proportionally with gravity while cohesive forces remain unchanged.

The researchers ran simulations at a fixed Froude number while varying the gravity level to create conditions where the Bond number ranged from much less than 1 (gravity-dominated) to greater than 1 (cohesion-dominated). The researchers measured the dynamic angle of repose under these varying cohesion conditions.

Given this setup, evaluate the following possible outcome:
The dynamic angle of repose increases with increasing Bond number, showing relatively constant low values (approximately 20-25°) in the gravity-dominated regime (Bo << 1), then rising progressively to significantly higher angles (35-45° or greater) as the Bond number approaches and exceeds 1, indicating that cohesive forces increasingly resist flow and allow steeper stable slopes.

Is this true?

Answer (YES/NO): NO